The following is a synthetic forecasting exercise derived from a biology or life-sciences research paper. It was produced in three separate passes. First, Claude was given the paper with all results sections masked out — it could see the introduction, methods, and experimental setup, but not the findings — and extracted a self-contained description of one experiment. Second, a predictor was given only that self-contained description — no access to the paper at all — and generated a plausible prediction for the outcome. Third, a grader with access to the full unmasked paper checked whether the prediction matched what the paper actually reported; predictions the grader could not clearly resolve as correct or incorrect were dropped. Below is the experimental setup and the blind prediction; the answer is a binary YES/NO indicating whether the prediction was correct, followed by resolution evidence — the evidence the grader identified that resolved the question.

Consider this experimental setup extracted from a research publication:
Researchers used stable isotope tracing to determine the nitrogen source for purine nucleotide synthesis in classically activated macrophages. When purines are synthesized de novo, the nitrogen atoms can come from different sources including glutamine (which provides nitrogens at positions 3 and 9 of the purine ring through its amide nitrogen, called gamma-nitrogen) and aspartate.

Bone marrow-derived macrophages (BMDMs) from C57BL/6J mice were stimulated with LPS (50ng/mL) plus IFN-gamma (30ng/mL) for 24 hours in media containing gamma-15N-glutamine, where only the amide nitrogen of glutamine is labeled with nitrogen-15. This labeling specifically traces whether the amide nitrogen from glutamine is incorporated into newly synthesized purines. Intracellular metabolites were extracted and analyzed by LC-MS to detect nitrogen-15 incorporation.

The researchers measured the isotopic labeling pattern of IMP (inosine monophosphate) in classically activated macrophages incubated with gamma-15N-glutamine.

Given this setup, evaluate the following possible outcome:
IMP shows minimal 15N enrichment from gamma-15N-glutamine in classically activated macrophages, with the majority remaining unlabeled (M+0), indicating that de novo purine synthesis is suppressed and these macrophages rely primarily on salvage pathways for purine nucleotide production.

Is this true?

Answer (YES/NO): YES